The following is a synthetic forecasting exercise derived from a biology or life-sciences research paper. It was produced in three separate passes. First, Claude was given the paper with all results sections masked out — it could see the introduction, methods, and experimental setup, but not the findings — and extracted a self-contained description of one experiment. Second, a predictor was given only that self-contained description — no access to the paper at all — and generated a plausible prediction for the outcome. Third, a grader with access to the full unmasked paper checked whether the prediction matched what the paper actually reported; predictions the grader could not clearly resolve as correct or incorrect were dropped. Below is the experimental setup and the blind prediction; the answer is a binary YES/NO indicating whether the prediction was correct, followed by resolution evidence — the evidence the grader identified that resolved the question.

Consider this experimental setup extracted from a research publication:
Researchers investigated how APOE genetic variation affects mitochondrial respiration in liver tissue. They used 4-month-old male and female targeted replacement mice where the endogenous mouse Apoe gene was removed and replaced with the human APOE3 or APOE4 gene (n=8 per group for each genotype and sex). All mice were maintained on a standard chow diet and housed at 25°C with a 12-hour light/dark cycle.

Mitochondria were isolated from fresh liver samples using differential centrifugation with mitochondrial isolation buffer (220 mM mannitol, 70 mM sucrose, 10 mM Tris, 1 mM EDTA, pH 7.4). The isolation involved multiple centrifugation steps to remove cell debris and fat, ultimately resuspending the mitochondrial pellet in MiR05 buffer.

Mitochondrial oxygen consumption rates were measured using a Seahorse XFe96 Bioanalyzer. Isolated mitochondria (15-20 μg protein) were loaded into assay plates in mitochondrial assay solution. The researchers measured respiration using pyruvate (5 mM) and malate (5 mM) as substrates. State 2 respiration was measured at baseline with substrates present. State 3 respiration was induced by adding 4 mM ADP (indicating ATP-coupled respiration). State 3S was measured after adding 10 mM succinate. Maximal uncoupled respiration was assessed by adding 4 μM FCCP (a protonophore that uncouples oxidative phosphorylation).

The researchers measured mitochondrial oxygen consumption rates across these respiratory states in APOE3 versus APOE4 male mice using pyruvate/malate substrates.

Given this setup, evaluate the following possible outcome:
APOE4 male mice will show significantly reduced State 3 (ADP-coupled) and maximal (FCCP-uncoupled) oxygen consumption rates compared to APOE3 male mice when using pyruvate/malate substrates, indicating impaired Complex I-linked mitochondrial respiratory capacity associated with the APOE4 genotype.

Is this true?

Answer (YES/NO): NO